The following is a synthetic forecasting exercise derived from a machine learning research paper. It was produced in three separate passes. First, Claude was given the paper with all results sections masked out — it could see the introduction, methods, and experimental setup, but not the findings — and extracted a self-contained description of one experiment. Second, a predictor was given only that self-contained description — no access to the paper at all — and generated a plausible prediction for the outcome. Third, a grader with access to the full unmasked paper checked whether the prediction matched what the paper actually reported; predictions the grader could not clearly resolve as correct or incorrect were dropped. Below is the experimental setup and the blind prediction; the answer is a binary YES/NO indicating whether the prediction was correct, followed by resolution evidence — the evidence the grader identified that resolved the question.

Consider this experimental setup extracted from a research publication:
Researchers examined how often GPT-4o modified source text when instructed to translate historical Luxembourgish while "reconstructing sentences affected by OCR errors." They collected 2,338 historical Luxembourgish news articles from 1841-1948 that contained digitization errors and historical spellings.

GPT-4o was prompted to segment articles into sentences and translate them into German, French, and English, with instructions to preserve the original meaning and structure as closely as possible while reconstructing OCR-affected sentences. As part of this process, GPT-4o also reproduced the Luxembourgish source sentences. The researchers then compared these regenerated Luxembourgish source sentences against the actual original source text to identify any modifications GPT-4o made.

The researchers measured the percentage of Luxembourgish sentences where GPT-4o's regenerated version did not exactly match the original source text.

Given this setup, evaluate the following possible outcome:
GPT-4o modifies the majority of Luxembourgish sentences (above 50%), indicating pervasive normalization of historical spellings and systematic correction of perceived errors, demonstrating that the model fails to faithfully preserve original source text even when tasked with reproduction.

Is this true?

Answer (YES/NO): NO